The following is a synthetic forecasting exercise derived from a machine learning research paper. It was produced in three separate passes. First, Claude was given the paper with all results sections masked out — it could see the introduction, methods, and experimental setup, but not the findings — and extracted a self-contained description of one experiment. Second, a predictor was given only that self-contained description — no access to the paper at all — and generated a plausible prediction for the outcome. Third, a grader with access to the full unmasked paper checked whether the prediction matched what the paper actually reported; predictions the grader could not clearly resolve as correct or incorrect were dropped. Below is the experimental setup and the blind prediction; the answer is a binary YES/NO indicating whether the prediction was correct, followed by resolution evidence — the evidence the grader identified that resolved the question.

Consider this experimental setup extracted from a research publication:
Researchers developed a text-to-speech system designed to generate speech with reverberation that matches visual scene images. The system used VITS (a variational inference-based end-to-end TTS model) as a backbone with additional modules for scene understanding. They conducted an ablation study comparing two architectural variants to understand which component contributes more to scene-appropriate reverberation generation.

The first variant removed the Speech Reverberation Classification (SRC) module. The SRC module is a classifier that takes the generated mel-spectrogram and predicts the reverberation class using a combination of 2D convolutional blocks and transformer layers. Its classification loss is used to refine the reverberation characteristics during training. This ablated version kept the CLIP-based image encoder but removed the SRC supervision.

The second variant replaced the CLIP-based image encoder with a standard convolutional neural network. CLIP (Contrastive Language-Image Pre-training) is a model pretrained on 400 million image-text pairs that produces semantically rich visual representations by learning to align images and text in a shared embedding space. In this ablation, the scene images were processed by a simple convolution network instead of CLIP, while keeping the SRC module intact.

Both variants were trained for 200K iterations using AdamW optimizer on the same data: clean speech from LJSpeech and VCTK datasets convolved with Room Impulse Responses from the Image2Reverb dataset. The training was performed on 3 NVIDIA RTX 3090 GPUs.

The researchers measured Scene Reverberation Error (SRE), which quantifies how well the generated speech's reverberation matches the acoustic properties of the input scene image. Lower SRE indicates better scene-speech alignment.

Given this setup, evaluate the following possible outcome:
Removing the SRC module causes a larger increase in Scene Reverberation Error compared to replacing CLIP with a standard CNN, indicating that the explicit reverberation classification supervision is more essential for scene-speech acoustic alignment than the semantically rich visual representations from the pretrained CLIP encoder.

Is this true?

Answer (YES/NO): YES